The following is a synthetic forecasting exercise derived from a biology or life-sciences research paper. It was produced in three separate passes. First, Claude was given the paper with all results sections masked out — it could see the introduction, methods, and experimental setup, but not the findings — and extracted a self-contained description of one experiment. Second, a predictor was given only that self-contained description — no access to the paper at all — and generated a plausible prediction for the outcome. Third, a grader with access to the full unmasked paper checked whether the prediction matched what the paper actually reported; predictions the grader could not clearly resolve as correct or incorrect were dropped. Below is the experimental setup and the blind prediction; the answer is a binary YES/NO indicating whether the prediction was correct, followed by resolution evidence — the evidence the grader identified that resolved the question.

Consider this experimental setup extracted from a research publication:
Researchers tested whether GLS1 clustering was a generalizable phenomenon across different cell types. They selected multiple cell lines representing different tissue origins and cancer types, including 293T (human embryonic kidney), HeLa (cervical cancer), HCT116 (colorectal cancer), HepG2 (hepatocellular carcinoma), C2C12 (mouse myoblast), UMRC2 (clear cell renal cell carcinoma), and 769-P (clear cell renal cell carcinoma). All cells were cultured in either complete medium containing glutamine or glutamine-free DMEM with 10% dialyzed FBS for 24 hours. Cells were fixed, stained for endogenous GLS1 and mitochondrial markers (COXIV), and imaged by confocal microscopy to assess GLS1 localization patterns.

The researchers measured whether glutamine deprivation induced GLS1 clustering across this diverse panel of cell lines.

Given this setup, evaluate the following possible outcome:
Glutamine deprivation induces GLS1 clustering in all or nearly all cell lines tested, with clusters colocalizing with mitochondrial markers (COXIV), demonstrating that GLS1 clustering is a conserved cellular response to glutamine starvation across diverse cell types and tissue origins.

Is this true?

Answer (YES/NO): NO